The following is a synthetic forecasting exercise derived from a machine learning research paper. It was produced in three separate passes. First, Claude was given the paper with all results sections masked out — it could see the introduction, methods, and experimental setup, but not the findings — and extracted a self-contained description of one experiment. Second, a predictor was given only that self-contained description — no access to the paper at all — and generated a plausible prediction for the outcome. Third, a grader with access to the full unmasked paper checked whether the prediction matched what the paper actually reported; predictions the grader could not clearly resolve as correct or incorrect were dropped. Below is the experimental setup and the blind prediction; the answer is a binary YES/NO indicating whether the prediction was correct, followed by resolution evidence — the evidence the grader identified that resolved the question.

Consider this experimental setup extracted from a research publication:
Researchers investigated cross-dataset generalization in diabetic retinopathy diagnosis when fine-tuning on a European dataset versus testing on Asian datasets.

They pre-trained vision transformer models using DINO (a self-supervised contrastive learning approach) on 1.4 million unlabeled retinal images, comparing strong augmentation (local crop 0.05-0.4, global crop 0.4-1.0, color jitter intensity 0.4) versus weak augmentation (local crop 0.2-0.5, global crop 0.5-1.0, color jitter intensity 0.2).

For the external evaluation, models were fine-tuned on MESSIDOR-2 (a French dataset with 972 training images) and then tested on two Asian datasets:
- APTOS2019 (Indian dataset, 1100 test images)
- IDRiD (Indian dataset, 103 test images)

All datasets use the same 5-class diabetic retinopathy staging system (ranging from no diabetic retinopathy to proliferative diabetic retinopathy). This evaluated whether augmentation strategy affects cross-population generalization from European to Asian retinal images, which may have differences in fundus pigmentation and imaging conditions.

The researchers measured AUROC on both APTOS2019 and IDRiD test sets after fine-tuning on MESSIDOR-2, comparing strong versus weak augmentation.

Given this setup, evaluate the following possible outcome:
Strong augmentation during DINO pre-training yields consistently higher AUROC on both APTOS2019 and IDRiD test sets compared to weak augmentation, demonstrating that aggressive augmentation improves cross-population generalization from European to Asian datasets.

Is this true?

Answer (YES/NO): NO